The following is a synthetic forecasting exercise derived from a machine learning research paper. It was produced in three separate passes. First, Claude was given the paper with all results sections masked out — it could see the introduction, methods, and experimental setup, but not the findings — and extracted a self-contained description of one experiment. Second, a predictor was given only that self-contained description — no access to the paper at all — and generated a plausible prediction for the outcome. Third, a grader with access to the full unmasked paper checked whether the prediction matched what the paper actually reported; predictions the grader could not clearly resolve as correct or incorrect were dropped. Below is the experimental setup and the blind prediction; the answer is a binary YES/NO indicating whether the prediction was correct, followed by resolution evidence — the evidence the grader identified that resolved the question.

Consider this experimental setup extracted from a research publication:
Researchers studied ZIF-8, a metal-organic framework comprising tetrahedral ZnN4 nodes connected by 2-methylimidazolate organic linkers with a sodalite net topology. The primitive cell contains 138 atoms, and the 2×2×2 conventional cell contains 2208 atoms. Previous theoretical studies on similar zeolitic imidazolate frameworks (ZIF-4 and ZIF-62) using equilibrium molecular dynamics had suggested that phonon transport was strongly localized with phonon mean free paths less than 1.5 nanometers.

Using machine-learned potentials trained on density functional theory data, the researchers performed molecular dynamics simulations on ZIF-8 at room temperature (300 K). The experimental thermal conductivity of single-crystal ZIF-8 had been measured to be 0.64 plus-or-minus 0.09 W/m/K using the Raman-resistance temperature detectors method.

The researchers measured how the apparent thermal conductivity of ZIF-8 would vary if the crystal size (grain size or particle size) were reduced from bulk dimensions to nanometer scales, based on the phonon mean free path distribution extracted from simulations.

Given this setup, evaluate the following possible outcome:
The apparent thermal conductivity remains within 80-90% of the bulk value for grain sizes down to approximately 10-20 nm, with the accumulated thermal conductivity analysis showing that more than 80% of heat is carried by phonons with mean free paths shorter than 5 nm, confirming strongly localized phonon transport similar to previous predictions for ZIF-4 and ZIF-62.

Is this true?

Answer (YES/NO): NO